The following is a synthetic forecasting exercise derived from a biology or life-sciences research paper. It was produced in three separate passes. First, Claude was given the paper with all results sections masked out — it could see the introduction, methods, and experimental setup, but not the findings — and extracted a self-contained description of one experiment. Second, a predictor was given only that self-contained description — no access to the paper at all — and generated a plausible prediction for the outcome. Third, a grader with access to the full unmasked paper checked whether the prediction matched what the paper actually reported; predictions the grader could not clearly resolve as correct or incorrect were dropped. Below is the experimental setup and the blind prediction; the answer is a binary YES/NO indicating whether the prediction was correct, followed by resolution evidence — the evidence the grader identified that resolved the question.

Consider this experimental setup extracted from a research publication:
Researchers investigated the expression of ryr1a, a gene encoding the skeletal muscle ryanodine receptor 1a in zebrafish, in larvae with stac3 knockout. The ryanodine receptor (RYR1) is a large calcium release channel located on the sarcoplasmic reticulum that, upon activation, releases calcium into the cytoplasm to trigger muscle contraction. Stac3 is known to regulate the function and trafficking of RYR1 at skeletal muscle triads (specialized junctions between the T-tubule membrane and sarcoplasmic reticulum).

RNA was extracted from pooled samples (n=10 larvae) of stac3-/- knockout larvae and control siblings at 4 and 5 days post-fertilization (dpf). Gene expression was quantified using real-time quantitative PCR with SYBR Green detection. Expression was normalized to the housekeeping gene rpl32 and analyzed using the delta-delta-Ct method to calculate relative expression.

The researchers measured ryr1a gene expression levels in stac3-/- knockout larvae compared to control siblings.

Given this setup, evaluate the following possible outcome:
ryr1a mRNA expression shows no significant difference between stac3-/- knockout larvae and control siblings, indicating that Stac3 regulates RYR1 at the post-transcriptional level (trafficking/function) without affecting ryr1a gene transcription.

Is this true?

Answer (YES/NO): NO